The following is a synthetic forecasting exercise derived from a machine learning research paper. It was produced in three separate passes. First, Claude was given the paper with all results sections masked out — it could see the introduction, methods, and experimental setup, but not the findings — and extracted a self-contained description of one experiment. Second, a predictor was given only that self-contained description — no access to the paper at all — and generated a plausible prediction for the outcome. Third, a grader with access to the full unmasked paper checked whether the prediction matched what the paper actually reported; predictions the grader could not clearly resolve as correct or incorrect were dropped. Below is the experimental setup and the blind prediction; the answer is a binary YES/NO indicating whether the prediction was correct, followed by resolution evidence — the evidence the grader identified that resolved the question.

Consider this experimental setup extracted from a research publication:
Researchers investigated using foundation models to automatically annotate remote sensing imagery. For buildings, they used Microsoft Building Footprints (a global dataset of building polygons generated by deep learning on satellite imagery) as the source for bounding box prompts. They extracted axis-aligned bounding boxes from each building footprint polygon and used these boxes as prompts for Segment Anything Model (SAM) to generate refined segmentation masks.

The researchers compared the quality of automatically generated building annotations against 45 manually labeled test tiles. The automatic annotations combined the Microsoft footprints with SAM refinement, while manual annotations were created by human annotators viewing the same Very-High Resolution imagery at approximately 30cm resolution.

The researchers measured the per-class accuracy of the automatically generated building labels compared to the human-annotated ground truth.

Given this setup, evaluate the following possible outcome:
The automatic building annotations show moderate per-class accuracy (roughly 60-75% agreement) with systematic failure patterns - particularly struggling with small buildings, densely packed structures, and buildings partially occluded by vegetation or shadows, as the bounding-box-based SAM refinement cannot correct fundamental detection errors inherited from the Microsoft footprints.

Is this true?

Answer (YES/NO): NO